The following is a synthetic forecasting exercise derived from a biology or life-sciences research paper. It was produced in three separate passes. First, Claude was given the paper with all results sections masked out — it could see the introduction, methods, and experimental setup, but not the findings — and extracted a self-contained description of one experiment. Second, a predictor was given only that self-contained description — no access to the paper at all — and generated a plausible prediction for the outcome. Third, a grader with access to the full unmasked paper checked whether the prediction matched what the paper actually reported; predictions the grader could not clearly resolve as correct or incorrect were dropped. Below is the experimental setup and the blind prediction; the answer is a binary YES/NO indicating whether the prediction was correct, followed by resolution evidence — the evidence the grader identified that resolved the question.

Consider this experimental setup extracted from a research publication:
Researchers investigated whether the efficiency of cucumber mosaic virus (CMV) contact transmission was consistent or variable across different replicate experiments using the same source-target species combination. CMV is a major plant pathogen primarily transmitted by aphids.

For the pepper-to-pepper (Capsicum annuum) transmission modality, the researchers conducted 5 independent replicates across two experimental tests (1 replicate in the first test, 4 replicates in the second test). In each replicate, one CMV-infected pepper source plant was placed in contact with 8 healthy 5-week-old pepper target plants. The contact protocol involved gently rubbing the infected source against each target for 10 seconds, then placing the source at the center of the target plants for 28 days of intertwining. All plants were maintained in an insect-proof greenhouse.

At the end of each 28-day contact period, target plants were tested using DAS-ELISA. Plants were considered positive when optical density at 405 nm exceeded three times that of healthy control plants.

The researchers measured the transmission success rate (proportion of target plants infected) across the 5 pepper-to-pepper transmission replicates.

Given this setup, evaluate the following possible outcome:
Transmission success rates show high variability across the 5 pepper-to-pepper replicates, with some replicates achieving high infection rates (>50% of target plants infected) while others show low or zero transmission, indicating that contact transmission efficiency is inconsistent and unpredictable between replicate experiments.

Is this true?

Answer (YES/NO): NO